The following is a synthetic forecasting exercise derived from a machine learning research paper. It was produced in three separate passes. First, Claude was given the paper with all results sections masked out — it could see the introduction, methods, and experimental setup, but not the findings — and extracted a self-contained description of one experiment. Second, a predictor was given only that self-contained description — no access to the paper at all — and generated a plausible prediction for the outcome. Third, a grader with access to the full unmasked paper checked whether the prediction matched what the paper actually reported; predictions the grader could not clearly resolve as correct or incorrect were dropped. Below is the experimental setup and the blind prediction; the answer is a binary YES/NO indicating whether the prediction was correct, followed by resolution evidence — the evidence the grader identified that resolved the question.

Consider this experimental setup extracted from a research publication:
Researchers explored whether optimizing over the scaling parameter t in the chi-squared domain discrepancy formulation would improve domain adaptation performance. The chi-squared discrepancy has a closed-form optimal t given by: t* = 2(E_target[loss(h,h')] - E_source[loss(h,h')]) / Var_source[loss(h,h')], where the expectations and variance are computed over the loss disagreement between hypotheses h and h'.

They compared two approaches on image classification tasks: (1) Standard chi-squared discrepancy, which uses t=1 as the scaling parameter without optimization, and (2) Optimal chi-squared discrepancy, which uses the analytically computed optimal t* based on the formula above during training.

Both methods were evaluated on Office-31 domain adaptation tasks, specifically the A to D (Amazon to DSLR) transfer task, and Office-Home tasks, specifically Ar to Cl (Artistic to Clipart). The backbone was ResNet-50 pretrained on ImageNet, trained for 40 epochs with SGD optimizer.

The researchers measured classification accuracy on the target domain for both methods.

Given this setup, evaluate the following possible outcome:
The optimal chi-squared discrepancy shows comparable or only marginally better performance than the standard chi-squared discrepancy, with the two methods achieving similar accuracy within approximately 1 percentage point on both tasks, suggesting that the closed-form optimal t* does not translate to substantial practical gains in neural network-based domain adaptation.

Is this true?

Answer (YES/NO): NO